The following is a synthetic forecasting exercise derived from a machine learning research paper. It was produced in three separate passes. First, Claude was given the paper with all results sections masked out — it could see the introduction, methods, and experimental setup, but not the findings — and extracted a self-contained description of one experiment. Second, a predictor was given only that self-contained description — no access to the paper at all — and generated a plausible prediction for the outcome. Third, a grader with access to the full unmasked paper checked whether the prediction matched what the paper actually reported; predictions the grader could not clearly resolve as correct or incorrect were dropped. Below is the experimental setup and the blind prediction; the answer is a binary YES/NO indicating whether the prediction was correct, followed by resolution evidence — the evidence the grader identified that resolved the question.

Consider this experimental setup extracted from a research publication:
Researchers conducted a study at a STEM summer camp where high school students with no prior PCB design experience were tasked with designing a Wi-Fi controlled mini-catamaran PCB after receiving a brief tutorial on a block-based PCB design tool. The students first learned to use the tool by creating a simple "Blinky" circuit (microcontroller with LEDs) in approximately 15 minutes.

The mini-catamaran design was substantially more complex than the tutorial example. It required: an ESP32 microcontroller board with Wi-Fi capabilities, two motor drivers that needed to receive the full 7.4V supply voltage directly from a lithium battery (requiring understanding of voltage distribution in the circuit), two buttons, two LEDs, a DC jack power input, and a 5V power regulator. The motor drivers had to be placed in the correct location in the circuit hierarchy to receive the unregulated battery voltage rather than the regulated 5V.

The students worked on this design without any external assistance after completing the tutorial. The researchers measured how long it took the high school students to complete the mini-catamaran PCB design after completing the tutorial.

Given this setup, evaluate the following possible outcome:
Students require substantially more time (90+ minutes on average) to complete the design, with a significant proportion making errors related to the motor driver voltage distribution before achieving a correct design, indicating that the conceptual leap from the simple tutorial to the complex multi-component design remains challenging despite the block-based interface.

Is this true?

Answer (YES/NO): NO